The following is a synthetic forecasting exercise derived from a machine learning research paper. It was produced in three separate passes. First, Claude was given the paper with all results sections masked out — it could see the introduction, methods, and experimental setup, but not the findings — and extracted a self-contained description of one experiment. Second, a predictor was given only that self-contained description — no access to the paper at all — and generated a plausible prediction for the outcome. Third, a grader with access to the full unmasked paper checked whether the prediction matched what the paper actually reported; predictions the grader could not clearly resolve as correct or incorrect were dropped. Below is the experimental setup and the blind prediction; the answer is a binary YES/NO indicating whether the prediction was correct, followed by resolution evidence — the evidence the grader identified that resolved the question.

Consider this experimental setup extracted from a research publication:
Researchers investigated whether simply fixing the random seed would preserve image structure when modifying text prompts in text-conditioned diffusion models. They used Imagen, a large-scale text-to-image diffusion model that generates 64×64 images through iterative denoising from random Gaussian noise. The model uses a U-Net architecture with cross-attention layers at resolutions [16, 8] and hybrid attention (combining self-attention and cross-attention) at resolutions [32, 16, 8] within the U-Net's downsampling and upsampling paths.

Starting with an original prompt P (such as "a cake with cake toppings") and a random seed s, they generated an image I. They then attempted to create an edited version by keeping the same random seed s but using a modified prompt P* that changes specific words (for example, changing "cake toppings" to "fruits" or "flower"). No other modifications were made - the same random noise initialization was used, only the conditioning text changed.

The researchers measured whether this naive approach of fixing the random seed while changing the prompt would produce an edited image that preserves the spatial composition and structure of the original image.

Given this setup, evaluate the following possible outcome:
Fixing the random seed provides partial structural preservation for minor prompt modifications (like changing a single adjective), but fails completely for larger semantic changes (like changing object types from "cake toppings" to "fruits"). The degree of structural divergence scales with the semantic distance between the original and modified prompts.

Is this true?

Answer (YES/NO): NO